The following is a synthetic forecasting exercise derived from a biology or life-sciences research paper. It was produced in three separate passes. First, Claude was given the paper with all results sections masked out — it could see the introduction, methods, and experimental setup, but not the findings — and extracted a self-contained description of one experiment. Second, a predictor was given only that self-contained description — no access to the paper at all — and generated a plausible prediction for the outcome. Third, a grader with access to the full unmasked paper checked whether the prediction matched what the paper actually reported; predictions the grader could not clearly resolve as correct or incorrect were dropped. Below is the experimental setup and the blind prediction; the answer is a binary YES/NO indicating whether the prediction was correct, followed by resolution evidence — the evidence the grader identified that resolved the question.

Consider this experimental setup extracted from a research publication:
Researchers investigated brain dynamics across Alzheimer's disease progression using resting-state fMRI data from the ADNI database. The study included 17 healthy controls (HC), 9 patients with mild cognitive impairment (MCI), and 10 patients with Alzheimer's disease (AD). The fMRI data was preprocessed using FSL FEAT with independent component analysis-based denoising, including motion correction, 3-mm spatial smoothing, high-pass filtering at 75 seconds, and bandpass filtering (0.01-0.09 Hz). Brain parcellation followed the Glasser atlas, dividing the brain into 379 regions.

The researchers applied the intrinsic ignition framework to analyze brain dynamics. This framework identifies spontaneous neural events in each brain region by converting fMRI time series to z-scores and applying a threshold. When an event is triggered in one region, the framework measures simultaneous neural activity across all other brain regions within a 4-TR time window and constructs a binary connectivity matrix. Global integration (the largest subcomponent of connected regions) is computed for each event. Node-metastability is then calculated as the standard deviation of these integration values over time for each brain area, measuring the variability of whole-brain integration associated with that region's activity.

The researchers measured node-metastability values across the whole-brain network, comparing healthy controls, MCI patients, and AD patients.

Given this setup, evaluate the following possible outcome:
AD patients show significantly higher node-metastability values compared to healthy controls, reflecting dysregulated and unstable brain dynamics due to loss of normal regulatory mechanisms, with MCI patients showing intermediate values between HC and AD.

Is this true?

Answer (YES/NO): NO